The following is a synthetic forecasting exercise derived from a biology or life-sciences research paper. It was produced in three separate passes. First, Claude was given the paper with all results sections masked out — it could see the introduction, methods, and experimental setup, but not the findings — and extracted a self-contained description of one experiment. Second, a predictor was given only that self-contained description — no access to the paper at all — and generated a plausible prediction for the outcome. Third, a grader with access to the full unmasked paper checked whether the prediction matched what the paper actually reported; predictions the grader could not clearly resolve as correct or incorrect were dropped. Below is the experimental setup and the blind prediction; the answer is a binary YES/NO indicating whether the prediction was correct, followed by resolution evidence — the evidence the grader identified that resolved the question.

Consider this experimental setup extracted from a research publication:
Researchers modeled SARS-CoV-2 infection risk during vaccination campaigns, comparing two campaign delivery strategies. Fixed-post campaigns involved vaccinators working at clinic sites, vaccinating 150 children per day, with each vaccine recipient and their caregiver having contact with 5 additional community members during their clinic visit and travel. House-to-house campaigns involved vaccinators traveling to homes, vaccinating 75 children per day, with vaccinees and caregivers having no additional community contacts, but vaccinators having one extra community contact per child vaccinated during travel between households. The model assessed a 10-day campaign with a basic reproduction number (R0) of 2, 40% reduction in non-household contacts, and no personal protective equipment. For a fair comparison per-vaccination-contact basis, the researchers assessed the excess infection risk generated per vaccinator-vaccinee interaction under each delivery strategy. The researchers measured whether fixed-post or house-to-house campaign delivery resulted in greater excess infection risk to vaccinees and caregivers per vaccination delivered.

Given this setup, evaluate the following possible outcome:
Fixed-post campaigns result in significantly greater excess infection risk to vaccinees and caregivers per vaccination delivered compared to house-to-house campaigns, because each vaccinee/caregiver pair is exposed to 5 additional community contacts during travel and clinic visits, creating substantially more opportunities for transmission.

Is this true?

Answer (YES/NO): YES